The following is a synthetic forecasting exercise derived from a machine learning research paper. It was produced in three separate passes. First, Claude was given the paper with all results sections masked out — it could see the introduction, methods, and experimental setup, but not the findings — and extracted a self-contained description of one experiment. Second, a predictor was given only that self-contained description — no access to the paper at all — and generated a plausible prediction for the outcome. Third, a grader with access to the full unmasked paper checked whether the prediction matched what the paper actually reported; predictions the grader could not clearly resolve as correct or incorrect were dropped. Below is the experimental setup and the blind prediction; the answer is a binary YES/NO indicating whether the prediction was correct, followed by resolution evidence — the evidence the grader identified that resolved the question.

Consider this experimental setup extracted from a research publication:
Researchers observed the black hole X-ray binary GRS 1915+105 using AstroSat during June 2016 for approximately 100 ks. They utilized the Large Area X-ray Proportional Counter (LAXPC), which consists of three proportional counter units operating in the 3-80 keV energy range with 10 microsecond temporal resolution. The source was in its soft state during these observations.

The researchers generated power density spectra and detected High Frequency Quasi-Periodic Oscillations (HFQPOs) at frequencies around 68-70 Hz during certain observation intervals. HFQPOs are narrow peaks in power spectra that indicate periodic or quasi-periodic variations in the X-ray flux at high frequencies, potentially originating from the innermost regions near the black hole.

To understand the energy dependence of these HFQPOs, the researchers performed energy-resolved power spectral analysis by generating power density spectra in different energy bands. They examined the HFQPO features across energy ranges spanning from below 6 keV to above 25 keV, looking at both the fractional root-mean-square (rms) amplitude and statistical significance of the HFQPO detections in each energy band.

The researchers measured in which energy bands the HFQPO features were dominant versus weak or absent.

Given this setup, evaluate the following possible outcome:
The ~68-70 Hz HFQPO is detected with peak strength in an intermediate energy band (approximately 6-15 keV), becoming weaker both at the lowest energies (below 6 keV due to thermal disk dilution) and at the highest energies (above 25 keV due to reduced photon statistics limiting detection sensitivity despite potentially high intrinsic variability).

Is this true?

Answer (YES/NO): NO